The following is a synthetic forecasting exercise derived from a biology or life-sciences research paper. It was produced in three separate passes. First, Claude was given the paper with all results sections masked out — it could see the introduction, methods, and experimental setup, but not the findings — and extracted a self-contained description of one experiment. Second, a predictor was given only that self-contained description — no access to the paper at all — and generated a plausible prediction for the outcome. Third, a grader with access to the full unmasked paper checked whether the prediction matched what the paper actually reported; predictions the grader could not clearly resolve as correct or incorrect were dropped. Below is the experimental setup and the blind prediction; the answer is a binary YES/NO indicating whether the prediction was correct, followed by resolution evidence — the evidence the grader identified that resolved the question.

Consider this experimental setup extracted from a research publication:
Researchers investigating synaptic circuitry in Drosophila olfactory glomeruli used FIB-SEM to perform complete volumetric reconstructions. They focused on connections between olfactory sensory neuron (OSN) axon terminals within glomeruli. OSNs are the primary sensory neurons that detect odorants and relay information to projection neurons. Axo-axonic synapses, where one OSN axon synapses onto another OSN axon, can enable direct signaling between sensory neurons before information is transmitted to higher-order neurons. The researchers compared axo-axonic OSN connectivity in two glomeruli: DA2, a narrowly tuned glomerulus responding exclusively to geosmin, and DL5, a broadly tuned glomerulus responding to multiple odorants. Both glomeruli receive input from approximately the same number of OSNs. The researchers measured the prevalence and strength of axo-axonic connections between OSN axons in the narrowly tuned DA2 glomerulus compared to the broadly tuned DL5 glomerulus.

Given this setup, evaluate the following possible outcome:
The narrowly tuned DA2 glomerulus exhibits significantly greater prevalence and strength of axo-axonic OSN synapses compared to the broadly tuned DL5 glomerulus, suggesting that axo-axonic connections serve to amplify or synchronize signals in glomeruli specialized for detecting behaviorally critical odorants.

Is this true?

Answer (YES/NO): YES